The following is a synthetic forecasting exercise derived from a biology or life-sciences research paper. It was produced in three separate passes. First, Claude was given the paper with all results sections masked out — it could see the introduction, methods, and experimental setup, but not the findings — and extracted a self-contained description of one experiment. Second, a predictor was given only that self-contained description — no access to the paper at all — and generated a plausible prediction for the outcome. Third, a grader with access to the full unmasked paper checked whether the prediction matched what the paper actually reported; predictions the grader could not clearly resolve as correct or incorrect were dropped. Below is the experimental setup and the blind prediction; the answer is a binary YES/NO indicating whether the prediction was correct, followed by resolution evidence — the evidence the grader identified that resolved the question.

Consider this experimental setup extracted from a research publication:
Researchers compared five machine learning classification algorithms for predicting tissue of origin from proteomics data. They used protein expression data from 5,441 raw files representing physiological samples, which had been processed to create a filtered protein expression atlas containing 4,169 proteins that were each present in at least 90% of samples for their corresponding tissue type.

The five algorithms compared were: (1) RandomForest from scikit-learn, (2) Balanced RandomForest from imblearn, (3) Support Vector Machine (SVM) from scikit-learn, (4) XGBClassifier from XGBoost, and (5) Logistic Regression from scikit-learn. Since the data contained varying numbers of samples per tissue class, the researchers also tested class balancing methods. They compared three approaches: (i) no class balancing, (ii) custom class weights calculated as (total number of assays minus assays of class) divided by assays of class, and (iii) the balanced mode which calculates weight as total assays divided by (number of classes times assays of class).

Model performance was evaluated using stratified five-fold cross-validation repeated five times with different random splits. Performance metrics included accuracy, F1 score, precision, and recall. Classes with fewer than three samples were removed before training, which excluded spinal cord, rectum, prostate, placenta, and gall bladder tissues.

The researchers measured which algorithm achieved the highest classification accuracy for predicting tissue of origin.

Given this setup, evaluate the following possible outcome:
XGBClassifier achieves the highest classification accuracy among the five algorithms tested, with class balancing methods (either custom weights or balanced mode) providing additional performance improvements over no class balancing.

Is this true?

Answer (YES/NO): NO